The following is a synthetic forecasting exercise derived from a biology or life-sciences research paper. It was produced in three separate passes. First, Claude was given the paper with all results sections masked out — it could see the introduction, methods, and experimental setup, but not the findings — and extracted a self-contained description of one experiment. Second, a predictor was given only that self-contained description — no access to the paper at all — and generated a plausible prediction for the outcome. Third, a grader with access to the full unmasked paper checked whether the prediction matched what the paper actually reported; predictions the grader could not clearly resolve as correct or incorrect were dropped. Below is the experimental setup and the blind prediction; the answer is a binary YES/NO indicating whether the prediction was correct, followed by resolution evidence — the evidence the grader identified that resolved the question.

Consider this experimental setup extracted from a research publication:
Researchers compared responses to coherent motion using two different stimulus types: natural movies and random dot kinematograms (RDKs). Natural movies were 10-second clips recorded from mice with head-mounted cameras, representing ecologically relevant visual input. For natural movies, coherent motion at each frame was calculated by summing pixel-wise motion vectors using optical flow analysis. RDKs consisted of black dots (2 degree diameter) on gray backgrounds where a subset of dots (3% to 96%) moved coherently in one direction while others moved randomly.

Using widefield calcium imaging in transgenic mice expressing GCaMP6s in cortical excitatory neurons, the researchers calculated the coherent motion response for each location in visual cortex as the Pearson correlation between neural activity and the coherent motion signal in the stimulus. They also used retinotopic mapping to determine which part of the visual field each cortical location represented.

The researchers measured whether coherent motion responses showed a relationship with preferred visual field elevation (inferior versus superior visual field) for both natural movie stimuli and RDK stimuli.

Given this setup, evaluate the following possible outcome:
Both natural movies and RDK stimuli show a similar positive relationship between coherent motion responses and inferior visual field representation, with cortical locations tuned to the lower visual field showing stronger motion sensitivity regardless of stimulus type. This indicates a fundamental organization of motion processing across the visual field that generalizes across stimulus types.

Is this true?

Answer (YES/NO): YES